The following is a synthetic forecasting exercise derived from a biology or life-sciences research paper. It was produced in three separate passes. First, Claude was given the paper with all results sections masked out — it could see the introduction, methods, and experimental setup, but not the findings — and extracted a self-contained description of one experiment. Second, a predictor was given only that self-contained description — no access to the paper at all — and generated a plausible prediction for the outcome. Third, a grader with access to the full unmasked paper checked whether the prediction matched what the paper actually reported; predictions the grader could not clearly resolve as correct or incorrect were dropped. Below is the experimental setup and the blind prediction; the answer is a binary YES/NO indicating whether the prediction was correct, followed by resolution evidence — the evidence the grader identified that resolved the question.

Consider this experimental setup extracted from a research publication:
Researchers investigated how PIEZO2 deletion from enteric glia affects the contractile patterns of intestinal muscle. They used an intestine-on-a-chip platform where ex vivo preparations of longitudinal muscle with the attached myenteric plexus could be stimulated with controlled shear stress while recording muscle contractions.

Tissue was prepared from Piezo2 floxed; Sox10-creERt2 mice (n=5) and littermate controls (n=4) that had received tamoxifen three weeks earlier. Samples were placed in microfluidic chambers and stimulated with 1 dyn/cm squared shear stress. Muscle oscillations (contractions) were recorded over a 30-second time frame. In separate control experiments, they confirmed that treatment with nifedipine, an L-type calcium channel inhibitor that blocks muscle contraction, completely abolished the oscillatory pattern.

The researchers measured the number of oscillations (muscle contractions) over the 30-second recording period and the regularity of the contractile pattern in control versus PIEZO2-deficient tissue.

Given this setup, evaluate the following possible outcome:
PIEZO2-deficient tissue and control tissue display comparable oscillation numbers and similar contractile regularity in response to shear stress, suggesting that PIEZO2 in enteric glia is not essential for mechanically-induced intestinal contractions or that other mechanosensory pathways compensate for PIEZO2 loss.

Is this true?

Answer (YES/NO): NO